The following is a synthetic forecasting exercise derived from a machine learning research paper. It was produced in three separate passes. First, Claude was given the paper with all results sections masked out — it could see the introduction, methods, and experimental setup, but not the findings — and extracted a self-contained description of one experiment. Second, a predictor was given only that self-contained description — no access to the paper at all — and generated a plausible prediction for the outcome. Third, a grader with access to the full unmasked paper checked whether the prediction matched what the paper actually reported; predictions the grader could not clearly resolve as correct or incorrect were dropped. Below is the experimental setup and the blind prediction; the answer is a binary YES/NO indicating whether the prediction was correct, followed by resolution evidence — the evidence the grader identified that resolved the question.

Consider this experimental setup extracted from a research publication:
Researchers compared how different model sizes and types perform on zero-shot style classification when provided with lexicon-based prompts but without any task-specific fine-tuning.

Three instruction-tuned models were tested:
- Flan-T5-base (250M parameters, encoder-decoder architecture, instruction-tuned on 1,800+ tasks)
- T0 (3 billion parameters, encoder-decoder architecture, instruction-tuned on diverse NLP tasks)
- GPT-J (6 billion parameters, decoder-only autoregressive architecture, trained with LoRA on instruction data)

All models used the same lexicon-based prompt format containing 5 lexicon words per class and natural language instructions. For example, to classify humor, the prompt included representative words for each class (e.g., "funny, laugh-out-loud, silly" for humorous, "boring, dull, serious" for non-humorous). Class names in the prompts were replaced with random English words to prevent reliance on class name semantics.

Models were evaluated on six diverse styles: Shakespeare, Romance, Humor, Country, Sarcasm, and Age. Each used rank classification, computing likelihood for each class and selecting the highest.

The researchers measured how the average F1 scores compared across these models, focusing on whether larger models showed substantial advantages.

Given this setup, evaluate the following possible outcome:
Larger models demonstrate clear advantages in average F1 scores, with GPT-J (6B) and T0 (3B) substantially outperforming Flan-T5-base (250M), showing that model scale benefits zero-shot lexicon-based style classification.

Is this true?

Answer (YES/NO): NO